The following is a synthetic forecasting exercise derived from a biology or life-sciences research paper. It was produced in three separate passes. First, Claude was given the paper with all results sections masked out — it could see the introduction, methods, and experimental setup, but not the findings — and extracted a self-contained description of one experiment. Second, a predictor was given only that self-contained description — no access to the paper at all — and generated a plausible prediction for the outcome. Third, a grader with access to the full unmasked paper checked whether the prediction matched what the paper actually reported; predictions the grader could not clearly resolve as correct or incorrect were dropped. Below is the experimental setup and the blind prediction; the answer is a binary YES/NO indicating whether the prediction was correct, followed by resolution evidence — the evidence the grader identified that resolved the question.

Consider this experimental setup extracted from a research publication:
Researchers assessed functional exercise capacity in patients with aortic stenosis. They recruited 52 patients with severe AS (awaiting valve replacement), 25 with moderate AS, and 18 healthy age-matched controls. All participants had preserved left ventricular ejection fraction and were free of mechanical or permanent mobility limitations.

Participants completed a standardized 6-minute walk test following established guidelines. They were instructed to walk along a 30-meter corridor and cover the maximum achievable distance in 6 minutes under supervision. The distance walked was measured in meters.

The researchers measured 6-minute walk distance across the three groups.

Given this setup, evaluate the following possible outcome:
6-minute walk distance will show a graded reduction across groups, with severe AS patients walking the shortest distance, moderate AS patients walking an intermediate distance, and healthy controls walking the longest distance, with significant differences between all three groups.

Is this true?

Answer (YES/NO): NO